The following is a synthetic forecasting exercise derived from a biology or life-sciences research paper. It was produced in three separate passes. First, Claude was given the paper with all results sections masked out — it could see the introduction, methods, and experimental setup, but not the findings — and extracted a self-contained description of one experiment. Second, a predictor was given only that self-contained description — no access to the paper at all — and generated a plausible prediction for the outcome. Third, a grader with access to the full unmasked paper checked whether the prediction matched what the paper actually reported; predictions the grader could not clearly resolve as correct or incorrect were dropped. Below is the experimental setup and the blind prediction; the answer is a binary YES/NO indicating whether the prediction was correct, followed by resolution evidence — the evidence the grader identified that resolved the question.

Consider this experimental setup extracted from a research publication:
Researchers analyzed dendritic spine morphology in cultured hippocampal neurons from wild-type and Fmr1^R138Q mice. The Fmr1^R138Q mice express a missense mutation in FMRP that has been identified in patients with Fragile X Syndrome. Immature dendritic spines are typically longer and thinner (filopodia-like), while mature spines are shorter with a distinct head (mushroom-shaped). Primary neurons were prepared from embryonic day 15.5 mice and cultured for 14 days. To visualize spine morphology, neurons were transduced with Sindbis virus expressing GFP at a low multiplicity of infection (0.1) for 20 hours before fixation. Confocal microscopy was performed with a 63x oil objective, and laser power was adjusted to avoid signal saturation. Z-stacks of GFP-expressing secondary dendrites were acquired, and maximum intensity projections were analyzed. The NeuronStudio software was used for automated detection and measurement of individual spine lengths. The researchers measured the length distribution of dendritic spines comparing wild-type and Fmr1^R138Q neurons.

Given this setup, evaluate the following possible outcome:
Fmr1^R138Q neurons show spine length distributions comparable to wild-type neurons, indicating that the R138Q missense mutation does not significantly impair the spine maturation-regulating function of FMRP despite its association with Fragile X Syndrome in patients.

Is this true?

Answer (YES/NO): YES